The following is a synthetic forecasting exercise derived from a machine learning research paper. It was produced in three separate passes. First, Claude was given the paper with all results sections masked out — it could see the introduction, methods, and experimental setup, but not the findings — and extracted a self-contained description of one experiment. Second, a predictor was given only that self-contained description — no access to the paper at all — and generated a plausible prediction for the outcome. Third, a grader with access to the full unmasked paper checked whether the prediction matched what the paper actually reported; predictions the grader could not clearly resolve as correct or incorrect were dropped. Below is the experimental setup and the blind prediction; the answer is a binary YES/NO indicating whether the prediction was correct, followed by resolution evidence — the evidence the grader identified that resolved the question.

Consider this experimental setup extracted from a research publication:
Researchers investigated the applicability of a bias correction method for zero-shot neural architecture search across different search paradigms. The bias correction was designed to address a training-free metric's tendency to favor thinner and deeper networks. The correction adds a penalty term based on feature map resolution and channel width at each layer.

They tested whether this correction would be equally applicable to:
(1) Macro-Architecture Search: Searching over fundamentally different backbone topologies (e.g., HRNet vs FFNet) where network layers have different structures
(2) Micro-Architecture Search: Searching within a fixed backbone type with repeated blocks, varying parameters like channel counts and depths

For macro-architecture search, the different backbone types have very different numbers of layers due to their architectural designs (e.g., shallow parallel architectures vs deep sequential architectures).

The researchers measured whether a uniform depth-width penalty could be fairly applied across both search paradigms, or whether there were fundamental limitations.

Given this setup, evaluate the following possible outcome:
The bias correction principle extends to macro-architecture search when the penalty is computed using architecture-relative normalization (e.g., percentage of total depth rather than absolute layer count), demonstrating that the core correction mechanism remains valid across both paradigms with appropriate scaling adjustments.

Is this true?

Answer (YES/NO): NO